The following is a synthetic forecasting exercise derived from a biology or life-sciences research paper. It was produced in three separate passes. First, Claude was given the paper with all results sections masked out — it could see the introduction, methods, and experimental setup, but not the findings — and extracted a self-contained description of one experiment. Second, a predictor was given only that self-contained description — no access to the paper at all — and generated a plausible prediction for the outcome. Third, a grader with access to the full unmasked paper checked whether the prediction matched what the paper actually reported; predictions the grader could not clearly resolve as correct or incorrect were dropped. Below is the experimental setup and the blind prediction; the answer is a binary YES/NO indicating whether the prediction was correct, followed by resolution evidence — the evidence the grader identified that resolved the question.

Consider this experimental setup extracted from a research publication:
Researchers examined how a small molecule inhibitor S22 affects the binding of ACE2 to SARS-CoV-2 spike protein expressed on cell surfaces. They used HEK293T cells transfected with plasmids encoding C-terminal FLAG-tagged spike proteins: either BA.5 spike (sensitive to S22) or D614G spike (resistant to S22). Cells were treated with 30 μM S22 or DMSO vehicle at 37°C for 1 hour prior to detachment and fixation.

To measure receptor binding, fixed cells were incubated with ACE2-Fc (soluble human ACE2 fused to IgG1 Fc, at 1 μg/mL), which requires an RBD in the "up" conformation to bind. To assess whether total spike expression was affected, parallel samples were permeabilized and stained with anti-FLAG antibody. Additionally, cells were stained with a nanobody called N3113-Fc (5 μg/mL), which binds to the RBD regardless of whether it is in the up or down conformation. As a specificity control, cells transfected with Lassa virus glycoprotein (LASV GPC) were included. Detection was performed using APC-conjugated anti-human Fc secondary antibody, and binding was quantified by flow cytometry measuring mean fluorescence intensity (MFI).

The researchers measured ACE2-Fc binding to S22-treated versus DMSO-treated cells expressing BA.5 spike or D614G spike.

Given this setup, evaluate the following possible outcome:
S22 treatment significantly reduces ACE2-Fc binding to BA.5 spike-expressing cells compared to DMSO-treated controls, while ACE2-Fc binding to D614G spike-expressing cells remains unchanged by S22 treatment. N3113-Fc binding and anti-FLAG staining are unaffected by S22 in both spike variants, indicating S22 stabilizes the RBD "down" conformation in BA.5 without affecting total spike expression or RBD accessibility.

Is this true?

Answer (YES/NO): NO